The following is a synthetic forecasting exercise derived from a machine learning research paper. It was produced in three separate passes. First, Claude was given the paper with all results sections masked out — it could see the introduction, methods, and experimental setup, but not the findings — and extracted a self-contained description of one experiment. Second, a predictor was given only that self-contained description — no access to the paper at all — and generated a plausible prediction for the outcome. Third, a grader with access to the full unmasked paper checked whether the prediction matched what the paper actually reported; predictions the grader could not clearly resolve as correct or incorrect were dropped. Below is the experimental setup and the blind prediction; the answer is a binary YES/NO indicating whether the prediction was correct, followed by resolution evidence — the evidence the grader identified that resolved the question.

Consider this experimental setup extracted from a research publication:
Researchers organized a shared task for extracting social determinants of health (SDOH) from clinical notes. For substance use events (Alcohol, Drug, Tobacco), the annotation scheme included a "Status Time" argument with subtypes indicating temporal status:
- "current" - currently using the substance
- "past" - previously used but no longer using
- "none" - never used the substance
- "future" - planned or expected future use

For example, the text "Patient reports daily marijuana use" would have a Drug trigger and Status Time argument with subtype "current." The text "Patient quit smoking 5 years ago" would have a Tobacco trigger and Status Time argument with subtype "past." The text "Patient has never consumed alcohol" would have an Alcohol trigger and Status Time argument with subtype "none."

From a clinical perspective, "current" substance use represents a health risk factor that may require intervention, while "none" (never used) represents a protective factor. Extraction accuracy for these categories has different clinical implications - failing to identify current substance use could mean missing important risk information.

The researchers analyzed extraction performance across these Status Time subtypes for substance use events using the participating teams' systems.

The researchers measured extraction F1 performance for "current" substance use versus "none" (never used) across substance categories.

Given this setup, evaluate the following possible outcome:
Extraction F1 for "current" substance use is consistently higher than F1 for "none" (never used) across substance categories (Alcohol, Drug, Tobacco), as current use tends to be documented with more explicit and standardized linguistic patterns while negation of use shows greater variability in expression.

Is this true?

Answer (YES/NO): NO